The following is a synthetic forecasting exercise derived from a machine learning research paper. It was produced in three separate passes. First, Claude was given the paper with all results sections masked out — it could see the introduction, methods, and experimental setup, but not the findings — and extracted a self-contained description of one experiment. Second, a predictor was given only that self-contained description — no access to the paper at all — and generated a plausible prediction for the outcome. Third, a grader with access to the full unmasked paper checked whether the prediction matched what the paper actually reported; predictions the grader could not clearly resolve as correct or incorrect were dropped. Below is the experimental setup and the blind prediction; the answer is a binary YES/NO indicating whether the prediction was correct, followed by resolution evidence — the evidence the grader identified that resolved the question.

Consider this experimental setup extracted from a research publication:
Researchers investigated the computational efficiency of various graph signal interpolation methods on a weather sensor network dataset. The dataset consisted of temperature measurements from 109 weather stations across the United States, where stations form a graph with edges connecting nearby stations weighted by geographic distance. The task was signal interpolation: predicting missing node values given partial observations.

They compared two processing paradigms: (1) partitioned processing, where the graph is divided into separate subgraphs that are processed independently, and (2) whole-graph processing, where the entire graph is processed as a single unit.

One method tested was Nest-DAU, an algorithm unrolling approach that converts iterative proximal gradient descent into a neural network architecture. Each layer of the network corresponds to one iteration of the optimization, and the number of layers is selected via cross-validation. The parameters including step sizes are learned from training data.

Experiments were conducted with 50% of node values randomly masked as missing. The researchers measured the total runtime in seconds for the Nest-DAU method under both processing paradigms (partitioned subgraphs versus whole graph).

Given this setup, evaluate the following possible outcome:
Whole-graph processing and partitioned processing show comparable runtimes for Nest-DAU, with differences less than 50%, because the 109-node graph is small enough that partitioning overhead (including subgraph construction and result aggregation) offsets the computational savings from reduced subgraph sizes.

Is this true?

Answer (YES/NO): NO